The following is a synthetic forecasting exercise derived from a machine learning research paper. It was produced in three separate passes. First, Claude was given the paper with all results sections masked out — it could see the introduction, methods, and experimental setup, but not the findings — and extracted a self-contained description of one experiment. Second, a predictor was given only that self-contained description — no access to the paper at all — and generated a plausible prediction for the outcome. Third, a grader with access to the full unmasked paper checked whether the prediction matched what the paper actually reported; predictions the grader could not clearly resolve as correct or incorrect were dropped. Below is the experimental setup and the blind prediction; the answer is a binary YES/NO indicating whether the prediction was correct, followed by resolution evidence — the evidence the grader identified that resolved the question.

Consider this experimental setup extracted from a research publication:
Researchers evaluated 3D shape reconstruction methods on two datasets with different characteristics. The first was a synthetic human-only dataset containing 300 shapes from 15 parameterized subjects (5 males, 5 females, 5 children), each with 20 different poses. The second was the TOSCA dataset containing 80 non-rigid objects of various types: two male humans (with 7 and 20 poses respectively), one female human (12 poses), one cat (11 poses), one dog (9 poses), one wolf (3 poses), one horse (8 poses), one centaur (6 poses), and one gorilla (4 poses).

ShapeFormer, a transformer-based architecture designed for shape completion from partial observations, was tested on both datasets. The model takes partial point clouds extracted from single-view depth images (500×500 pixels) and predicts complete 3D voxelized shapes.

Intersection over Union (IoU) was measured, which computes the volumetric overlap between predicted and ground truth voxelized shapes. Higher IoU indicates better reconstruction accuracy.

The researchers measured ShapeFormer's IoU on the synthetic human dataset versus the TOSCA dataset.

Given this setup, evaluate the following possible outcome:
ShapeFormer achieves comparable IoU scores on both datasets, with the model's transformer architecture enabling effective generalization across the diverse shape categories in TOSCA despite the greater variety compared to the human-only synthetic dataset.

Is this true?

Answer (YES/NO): NO